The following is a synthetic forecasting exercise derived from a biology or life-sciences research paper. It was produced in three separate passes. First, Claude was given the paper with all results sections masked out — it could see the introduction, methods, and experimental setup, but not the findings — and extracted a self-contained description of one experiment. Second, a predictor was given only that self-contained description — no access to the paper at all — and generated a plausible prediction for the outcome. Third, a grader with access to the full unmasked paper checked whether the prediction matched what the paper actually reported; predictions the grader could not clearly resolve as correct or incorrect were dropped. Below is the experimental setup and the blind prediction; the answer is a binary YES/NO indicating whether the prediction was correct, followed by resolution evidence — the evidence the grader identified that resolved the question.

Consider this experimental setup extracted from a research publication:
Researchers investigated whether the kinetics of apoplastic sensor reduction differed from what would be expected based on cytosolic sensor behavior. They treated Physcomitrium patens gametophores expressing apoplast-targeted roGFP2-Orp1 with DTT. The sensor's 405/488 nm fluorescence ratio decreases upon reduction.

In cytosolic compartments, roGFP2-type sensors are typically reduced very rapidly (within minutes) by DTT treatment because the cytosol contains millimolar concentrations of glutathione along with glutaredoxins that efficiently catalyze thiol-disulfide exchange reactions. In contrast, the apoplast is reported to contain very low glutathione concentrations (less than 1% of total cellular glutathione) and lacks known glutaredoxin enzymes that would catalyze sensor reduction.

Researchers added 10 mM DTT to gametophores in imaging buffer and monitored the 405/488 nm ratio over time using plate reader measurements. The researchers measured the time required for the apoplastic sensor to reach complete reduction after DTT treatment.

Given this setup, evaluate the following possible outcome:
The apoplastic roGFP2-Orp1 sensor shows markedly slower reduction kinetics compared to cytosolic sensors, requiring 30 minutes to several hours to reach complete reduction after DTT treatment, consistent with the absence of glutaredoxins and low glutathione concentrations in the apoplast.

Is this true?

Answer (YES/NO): YES